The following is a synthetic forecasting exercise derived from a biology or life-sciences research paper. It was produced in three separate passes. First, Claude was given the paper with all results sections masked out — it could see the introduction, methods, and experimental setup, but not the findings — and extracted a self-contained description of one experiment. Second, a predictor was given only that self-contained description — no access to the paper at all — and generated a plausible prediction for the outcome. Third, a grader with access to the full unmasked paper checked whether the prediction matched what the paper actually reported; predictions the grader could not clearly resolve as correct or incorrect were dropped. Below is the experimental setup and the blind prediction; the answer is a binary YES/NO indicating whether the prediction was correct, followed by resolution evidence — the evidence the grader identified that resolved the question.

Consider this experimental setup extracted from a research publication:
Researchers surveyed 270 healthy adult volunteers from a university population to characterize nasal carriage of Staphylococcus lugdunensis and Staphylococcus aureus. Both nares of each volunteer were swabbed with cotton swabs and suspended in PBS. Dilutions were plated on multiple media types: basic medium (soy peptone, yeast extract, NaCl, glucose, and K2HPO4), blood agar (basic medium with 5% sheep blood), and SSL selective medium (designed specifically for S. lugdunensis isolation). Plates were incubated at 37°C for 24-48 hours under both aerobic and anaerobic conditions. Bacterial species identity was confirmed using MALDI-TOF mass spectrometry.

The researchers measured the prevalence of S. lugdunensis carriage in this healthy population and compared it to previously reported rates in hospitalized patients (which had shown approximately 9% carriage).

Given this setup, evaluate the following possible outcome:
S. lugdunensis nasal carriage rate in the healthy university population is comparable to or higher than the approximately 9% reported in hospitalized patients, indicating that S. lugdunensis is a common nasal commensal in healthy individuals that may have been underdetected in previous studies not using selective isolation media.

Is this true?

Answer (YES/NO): NO